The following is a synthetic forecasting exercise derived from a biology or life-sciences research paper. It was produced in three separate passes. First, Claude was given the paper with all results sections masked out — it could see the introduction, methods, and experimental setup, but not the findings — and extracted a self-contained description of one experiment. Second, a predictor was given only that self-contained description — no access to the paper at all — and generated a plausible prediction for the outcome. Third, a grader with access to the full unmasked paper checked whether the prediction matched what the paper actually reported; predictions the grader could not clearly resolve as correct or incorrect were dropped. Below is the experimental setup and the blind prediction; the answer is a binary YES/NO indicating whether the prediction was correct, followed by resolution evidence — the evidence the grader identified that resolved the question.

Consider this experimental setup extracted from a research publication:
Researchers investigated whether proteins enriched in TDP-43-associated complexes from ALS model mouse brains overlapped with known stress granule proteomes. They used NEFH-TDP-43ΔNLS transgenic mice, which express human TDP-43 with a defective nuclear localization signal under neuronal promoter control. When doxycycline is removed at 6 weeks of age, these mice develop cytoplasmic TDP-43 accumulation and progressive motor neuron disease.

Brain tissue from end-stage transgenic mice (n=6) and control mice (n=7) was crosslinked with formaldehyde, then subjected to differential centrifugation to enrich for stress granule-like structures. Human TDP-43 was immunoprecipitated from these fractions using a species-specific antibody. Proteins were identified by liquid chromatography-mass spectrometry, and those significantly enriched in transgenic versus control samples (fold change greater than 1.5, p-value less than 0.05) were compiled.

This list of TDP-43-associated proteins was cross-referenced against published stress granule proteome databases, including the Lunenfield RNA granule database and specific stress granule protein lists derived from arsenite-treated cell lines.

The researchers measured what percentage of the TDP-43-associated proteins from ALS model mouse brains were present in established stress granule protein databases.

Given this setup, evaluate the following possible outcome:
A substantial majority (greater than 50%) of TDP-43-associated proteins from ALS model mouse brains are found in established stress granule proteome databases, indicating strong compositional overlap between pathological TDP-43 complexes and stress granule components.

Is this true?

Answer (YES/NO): NO